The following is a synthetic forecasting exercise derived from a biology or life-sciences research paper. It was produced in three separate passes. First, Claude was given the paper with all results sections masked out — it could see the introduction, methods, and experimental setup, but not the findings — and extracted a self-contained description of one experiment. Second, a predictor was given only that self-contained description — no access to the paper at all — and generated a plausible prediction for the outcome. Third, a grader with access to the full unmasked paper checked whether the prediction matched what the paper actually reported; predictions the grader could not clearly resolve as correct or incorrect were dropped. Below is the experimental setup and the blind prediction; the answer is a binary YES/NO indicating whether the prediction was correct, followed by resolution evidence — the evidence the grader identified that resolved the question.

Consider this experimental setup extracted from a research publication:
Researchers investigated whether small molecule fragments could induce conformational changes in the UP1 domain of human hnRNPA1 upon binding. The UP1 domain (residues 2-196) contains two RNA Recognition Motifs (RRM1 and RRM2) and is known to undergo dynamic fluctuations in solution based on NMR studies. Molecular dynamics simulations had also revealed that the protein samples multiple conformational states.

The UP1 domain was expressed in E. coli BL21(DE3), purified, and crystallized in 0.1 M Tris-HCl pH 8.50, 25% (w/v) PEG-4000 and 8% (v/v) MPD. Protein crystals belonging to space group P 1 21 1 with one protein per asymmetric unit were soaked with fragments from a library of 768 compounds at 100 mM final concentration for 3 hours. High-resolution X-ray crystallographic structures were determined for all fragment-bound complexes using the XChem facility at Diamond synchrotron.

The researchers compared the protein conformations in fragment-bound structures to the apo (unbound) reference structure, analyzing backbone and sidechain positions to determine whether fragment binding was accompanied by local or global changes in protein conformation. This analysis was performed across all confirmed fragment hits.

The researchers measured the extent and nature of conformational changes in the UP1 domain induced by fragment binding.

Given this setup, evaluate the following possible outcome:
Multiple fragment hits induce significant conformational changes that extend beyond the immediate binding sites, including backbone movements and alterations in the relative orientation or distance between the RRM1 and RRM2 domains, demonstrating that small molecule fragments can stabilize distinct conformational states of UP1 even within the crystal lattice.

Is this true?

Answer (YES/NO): NO